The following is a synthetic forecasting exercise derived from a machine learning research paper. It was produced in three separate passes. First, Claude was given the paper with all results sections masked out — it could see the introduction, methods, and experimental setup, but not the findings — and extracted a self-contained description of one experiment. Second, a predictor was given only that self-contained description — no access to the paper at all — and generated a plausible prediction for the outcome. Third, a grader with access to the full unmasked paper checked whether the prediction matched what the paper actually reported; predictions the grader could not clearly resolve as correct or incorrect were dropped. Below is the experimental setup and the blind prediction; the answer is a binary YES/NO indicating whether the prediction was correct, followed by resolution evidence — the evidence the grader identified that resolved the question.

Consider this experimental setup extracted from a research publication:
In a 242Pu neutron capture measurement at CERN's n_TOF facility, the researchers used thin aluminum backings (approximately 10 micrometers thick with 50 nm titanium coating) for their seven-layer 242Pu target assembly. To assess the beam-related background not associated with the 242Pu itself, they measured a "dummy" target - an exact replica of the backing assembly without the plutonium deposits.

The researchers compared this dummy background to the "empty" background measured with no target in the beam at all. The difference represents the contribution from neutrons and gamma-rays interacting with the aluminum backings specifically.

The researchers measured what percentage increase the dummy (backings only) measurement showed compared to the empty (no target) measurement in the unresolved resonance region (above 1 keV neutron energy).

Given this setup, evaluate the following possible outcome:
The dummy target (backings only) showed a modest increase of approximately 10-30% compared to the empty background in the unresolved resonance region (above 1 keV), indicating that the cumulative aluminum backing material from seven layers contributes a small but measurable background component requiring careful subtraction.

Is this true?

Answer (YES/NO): NO